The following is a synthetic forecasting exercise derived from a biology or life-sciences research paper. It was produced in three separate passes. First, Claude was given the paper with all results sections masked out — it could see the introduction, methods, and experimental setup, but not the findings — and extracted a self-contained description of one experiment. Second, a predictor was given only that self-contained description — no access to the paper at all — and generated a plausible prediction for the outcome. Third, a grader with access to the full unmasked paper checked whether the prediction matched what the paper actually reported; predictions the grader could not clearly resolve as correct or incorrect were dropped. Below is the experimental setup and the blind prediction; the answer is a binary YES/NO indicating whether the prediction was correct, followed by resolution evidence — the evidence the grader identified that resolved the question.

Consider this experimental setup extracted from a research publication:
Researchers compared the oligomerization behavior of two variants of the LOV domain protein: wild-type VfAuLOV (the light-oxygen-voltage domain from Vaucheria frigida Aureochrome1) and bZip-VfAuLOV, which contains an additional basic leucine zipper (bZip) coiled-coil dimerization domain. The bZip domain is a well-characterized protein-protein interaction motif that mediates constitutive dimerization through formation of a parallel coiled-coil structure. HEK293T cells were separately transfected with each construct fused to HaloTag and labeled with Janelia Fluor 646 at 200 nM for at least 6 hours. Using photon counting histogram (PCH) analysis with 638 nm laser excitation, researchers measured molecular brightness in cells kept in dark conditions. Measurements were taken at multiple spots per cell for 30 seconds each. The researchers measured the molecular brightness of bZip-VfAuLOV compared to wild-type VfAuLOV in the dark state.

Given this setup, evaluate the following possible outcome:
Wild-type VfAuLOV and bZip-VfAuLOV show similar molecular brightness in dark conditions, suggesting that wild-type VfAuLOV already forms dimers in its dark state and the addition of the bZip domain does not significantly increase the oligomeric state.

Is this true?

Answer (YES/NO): NO